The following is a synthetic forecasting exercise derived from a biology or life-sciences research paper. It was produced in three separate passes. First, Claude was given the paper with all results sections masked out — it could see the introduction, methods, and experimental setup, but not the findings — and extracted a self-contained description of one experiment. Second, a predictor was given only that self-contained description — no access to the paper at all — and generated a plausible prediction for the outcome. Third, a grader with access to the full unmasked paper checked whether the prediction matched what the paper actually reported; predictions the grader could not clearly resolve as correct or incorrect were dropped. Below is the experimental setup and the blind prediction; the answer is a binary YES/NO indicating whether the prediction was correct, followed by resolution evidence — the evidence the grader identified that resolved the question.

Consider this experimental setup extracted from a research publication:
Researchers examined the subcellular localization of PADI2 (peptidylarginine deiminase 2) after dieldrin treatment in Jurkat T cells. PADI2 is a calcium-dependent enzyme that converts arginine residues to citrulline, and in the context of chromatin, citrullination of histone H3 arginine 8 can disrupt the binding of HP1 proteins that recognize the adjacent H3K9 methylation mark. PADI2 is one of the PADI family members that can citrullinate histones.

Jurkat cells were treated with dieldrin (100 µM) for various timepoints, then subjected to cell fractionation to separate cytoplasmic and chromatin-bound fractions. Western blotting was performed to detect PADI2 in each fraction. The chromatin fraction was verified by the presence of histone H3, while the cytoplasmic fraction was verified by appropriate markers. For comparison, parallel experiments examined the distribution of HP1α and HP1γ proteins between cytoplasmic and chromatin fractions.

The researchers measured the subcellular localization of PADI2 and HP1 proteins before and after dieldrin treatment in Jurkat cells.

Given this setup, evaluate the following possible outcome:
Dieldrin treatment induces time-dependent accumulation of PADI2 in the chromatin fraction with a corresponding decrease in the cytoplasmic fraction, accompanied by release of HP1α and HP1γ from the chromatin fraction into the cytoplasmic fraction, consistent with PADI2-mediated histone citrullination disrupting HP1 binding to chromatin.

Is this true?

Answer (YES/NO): NO